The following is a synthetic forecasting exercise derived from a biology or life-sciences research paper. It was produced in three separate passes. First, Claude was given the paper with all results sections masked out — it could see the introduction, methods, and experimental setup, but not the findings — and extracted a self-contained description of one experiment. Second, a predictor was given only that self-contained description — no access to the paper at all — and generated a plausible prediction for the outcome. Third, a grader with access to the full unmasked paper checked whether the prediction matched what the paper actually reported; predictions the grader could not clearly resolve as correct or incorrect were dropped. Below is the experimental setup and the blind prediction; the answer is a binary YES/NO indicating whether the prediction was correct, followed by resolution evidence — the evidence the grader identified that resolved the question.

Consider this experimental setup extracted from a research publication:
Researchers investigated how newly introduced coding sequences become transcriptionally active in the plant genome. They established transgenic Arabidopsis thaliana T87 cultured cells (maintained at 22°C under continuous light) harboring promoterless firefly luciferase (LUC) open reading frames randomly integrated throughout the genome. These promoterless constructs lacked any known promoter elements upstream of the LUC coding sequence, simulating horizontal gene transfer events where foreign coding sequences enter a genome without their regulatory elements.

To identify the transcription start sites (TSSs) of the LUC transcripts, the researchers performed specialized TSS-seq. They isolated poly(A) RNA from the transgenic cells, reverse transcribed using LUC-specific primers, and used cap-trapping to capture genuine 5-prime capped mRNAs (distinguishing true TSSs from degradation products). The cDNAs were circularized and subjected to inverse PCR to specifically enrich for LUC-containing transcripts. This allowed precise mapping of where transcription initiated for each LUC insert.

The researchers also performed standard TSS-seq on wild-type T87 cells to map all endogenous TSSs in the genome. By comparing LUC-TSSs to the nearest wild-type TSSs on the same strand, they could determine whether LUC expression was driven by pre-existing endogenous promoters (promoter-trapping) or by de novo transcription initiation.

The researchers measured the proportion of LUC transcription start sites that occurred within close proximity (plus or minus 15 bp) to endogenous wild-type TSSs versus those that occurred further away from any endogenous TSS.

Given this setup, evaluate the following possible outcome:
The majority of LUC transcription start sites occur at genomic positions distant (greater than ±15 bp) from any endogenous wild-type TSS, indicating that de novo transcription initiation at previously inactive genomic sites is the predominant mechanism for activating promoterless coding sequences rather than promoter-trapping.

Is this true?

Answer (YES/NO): NO